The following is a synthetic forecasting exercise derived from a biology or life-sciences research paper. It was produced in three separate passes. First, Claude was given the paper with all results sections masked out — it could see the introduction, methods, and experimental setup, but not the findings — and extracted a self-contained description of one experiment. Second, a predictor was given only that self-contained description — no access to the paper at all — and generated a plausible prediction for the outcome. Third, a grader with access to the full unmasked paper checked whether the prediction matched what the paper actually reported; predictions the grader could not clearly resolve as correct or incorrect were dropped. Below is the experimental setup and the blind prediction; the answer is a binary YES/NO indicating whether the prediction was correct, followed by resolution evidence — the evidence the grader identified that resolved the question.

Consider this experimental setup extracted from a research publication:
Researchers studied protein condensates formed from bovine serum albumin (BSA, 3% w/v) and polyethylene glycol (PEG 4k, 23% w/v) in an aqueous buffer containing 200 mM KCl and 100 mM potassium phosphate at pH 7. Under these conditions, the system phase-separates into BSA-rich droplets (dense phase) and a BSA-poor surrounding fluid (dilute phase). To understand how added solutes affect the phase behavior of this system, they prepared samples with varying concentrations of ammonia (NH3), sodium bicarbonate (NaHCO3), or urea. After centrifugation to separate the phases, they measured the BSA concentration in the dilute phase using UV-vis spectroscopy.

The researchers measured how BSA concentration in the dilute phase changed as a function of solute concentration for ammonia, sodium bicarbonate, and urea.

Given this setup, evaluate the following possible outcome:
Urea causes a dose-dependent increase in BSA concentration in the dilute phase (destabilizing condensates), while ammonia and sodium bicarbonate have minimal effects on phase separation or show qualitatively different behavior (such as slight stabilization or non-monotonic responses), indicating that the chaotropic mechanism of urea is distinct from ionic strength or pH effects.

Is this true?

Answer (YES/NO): NO